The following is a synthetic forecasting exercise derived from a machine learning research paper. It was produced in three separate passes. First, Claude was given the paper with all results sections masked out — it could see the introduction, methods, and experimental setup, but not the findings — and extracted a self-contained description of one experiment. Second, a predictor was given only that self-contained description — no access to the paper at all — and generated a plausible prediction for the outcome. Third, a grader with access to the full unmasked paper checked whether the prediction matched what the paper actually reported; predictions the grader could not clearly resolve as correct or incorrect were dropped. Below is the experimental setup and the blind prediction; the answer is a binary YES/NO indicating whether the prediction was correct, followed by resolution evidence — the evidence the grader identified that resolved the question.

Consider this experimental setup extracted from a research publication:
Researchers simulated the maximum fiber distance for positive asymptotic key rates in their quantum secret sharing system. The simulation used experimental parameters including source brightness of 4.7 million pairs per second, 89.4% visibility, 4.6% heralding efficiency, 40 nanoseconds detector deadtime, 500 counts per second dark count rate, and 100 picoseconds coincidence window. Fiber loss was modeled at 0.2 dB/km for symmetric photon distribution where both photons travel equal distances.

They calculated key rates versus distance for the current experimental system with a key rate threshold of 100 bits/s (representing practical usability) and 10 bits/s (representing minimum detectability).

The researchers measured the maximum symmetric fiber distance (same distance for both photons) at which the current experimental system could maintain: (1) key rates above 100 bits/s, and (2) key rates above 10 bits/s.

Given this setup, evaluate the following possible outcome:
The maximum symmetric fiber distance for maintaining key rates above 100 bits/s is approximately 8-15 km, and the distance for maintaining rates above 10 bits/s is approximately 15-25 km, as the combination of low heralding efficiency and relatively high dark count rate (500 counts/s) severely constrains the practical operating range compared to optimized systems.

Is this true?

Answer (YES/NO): NO